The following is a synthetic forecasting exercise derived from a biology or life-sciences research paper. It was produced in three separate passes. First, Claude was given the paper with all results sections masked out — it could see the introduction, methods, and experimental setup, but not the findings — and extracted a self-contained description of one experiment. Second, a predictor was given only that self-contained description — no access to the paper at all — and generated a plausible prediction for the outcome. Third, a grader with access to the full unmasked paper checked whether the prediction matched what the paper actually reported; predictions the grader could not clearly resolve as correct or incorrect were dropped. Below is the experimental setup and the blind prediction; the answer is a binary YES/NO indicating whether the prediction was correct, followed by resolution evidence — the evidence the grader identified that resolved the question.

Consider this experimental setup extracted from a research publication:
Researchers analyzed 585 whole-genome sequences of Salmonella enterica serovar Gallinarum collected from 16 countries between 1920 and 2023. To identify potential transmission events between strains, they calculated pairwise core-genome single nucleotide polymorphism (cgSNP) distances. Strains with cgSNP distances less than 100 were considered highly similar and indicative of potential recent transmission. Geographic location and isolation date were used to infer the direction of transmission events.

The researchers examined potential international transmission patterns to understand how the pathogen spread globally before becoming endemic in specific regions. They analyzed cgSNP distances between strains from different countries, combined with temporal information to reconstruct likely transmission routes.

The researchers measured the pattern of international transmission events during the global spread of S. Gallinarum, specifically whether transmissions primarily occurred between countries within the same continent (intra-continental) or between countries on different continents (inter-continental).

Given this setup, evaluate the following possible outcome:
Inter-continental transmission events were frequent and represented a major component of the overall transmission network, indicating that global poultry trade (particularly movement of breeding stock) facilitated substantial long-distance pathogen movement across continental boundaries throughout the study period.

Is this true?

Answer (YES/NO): YES